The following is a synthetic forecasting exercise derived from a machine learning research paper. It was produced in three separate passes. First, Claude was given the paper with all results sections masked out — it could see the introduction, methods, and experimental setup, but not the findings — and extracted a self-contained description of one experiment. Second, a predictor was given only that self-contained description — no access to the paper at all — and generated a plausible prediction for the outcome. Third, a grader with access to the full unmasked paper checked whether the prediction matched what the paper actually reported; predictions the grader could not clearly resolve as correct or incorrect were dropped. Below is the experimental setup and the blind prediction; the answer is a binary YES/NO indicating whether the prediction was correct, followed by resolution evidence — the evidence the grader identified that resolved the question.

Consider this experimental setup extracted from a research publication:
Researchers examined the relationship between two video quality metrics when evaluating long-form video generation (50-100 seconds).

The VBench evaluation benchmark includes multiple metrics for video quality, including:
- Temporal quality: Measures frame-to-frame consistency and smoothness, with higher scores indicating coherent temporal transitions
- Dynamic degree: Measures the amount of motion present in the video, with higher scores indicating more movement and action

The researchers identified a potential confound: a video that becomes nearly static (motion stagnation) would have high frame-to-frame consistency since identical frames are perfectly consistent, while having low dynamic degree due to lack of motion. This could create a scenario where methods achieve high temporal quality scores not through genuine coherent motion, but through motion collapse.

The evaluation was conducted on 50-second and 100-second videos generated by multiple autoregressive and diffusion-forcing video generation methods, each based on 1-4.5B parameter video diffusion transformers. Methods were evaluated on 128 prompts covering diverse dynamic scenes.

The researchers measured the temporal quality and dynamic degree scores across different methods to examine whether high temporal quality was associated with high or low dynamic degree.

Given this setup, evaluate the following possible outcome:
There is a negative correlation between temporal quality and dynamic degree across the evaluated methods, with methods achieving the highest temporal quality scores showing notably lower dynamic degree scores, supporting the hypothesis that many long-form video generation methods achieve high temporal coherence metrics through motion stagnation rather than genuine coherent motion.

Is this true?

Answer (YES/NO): YES